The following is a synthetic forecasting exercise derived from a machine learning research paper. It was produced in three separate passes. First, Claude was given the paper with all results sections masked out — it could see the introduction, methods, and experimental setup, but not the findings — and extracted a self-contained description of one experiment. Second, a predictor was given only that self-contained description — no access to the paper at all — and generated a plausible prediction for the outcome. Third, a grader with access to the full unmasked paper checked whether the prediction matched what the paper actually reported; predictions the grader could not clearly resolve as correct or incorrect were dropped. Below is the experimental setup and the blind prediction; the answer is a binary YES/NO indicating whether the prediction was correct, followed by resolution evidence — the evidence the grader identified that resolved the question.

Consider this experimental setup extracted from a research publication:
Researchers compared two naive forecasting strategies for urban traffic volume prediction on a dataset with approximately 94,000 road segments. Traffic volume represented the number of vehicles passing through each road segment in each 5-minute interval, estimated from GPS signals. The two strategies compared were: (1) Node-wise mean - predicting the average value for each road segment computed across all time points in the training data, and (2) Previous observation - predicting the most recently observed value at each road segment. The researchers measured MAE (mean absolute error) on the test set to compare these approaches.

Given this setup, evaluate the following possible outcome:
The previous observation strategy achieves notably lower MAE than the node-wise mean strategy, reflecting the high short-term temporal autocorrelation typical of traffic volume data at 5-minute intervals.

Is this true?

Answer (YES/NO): YES